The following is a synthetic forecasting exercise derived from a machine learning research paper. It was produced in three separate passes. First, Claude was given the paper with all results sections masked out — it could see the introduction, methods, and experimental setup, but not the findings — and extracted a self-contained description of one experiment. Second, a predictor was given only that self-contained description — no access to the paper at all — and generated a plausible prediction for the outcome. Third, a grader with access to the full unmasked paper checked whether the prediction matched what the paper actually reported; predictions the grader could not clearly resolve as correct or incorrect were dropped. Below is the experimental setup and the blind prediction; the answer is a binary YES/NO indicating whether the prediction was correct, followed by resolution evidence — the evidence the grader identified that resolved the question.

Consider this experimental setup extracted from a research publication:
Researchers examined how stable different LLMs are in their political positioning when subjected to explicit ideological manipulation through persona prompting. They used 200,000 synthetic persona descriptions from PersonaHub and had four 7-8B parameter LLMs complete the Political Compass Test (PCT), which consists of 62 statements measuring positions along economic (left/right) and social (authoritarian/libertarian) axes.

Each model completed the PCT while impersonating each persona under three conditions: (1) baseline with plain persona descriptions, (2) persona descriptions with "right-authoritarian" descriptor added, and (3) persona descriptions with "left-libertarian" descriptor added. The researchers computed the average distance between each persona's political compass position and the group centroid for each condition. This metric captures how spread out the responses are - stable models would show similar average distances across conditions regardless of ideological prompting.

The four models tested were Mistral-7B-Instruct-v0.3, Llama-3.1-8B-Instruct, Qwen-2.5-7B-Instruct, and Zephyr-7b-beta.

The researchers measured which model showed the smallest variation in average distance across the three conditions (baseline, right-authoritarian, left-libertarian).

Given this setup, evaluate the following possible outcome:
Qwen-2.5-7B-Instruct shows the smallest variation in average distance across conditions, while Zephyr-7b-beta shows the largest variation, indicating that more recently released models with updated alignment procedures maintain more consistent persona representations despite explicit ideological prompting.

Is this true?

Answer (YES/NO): NO